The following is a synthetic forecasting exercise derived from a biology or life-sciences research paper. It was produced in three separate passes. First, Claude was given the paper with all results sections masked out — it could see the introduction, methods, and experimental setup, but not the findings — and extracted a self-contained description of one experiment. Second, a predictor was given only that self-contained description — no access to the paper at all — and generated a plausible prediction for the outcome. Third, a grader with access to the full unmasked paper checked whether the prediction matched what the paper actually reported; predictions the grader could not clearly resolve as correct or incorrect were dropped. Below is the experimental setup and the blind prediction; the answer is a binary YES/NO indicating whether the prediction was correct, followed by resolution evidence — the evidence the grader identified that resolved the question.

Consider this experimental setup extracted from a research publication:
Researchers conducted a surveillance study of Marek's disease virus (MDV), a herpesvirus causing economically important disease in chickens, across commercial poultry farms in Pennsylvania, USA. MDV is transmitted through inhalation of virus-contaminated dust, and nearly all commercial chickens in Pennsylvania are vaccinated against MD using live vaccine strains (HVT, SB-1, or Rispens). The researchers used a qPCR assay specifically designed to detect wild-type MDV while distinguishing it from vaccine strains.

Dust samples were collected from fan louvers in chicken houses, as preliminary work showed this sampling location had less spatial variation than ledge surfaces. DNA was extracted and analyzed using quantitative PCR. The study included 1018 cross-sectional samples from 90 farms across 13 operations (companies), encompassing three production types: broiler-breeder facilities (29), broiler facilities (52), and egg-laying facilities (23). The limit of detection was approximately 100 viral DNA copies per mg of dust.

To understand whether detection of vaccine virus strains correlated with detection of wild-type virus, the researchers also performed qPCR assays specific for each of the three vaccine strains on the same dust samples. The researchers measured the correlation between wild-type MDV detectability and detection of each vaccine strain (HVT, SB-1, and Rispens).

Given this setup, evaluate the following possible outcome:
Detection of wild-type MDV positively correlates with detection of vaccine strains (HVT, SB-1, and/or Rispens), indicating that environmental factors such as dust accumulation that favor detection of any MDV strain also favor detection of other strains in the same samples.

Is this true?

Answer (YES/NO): NO